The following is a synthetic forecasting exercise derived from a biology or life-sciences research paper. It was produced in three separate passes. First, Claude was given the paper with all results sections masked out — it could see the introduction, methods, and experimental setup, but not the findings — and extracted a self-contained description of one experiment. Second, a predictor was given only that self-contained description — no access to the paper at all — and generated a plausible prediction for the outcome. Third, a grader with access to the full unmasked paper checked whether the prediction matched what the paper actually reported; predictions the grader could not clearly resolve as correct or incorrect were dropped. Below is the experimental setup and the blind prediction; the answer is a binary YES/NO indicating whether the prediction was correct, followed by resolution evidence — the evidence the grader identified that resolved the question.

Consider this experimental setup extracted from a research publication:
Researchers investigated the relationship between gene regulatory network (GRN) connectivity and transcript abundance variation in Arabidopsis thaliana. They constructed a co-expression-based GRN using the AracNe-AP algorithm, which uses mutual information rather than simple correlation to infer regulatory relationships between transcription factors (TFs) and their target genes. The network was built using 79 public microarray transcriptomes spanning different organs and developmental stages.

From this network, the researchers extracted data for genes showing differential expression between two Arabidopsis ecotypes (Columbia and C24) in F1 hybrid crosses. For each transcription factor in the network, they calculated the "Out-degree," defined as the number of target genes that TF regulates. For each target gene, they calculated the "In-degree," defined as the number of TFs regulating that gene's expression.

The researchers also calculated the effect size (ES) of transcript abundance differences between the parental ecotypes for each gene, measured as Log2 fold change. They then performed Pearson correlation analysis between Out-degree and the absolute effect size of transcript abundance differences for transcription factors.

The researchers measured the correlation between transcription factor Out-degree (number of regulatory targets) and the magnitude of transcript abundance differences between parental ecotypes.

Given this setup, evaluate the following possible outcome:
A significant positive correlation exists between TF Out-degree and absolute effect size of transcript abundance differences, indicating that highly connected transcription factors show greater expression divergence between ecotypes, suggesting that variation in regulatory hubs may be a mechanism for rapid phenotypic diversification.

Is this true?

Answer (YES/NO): NO